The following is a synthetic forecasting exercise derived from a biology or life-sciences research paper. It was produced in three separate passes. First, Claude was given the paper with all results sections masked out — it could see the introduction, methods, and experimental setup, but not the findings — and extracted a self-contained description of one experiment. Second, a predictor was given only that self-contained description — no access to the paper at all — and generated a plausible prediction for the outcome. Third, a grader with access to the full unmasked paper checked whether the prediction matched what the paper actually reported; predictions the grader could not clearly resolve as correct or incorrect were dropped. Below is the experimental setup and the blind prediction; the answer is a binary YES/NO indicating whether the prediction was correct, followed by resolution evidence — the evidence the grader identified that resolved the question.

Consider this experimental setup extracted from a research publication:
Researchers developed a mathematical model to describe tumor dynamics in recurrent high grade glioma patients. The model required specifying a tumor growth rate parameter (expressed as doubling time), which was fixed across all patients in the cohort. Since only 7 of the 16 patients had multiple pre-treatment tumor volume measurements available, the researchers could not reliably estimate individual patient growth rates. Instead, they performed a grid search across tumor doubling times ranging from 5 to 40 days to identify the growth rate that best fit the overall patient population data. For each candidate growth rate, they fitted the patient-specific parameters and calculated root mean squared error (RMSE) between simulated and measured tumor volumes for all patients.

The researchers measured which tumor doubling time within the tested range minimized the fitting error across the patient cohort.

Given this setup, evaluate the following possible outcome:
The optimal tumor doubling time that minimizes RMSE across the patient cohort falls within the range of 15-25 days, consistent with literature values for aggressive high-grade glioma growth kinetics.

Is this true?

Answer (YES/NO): NO